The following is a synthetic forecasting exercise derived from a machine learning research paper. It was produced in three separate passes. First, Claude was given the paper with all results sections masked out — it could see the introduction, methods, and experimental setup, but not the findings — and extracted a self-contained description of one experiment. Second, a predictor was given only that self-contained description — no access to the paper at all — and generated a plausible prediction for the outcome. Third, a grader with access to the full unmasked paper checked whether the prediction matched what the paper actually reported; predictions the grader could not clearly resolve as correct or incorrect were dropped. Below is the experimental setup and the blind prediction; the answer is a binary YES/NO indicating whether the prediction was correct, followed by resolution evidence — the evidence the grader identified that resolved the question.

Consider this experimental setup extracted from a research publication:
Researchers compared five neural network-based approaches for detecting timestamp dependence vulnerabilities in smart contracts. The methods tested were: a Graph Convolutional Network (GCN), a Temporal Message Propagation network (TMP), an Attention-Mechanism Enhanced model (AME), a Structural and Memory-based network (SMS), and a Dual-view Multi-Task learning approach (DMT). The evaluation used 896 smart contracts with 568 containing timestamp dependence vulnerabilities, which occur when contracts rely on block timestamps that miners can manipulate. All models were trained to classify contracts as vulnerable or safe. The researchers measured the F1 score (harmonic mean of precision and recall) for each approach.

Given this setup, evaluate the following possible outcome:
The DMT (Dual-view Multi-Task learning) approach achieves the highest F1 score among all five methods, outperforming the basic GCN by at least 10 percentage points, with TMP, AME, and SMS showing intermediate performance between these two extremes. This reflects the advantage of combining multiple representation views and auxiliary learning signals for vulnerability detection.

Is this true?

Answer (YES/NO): YES